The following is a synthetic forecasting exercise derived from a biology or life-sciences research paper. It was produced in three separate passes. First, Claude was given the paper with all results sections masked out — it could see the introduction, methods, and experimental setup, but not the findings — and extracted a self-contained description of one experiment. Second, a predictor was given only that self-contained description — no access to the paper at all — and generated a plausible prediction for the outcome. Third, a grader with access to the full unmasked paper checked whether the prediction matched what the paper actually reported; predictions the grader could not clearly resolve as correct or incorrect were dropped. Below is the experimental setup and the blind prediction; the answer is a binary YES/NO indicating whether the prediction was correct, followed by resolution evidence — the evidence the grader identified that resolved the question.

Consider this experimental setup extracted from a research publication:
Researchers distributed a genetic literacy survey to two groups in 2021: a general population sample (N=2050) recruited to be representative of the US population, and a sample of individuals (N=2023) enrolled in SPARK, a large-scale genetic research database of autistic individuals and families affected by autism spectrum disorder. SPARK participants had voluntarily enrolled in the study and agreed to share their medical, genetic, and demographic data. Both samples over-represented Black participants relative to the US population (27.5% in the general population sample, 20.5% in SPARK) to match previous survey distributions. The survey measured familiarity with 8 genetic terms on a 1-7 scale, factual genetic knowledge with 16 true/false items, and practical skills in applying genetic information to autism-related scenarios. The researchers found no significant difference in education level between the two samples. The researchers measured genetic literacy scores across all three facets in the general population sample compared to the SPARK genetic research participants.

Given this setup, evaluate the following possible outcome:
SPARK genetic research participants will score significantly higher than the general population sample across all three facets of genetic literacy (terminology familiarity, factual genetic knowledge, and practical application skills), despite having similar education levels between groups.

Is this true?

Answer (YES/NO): YES